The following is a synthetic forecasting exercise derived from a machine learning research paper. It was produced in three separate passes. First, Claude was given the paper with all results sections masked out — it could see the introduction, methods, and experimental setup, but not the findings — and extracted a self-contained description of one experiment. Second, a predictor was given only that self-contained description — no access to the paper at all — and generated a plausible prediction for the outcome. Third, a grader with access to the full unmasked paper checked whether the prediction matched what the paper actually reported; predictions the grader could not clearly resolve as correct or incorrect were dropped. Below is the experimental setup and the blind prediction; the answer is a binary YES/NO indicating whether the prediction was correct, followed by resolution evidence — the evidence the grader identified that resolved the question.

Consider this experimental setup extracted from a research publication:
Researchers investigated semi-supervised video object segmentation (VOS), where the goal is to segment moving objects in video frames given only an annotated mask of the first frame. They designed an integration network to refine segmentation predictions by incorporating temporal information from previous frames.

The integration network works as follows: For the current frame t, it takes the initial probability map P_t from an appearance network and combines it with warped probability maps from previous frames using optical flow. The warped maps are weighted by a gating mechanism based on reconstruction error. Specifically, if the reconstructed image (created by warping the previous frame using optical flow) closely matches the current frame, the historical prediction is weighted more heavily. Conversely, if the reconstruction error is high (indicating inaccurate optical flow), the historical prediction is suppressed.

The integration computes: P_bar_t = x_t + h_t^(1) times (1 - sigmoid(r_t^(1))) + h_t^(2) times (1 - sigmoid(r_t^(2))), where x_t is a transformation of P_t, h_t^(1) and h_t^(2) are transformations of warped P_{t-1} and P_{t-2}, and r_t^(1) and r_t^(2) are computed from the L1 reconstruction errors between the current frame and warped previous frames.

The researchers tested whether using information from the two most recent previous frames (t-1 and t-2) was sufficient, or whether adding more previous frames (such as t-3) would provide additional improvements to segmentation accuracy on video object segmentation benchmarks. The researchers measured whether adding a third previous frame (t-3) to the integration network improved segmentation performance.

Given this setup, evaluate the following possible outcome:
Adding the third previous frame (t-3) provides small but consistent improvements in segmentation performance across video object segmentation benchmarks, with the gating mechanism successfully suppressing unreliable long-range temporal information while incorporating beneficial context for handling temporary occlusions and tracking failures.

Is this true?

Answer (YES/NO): NO